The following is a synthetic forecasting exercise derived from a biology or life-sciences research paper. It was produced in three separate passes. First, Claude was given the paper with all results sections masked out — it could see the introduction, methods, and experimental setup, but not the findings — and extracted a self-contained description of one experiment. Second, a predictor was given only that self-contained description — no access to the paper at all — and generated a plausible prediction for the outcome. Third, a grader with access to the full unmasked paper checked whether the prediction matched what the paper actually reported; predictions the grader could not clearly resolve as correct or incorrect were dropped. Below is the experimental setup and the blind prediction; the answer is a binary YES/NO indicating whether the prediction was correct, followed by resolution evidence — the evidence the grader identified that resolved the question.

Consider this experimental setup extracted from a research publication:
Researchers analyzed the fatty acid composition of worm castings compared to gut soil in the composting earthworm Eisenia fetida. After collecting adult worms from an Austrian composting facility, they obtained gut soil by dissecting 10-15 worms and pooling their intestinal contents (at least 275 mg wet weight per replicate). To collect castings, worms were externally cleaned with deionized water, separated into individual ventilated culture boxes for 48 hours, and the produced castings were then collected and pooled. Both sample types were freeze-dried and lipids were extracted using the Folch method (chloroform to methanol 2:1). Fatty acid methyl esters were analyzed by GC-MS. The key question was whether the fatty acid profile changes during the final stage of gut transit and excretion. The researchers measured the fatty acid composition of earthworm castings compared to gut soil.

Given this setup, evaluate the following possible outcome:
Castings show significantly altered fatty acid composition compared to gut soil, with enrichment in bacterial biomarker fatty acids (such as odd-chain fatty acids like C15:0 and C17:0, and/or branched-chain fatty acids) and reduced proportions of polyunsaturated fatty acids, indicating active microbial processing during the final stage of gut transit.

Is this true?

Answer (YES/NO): NO